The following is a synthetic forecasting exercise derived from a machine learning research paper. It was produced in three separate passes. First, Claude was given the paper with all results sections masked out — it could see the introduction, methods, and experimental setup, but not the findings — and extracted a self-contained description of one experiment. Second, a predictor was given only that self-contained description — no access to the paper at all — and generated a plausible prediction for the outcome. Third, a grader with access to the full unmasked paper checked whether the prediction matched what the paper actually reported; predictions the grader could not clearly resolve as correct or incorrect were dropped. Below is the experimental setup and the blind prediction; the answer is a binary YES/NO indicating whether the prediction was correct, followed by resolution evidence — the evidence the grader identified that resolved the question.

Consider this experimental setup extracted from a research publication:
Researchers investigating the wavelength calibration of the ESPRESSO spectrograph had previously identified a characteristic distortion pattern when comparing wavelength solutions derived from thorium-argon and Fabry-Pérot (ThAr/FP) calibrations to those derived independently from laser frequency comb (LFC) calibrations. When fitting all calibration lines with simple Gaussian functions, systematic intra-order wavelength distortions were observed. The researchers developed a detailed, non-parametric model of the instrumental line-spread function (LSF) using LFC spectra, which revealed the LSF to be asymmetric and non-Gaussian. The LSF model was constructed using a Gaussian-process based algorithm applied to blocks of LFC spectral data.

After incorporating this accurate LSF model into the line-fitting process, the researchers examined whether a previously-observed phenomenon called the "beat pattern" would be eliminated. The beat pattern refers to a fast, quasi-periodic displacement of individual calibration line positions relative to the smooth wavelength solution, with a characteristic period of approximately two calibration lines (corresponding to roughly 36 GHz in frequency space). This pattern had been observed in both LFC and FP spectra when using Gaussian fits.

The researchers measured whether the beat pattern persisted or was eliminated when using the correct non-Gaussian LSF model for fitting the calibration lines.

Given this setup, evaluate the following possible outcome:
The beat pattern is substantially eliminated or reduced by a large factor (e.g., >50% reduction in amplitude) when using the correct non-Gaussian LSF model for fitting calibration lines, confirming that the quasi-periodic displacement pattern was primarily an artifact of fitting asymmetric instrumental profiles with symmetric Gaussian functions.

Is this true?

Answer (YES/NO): NO